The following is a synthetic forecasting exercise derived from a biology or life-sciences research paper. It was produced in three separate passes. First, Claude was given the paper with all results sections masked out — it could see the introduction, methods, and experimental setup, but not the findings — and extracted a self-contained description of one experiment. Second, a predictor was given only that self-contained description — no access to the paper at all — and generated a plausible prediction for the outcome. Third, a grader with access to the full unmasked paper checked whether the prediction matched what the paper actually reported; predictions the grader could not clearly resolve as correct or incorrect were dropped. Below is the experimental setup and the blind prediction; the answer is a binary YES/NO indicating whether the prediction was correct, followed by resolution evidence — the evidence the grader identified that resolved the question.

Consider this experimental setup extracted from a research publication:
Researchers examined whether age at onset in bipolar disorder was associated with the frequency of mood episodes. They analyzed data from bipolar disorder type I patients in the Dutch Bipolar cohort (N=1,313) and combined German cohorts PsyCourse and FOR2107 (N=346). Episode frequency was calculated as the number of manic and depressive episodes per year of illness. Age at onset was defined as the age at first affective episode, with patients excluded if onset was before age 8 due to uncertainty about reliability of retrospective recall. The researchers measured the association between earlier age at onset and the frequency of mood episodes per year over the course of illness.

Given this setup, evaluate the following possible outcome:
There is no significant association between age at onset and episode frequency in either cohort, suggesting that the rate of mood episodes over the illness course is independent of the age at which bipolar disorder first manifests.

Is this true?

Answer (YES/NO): NO